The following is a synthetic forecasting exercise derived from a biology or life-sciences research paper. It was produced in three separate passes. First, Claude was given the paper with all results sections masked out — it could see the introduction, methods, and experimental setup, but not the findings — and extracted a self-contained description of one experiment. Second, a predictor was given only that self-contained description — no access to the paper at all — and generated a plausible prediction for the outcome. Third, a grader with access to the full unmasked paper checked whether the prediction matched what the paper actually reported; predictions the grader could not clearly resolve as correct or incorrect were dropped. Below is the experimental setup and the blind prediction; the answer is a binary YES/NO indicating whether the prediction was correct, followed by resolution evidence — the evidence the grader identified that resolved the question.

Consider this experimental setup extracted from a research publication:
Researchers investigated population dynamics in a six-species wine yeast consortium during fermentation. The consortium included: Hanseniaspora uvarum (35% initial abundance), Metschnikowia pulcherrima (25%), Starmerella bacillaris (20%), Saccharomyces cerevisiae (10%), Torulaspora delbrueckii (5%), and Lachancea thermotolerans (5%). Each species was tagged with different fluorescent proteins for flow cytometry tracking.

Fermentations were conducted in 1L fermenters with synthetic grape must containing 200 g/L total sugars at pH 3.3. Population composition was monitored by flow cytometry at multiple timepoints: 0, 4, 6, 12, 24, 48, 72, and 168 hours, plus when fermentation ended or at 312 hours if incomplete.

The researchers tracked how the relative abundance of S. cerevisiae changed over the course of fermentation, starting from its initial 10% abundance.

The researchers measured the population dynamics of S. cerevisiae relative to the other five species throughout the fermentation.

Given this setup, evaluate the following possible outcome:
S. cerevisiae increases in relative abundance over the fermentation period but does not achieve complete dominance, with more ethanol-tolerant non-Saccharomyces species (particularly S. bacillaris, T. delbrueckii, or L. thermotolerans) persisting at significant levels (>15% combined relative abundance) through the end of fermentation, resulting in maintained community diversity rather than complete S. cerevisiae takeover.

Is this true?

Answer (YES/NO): NO